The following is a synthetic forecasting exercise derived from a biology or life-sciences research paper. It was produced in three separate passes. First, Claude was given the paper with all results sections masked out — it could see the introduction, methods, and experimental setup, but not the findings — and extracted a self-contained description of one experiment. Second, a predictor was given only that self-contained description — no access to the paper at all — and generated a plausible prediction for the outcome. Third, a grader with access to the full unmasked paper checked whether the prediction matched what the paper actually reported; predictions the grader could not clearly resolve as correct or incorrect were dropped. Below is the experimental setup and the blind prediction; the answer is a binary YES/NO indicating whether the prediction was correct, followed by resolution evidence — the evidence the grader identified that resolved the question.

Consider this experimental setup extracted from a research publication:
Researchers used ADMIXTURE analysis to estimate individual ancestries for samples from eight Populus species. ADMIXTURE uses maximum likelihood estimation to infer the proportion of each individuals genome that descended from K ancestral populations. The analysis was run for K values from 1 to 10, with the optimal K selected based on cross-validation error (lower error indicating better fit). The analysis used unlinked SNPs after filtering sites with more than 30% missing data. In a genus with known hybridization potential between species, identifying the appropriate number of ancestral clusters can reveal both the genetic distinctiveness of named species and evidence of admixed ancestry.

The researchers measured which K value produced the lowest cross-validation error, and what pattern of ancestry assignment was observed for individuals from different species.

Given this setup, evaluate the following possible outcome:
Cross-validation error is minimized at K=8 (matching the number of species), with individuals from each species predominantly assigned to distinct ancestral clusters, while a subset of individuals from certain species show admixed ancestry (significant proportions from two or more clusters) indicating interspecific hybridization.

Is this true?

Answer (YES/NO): NO